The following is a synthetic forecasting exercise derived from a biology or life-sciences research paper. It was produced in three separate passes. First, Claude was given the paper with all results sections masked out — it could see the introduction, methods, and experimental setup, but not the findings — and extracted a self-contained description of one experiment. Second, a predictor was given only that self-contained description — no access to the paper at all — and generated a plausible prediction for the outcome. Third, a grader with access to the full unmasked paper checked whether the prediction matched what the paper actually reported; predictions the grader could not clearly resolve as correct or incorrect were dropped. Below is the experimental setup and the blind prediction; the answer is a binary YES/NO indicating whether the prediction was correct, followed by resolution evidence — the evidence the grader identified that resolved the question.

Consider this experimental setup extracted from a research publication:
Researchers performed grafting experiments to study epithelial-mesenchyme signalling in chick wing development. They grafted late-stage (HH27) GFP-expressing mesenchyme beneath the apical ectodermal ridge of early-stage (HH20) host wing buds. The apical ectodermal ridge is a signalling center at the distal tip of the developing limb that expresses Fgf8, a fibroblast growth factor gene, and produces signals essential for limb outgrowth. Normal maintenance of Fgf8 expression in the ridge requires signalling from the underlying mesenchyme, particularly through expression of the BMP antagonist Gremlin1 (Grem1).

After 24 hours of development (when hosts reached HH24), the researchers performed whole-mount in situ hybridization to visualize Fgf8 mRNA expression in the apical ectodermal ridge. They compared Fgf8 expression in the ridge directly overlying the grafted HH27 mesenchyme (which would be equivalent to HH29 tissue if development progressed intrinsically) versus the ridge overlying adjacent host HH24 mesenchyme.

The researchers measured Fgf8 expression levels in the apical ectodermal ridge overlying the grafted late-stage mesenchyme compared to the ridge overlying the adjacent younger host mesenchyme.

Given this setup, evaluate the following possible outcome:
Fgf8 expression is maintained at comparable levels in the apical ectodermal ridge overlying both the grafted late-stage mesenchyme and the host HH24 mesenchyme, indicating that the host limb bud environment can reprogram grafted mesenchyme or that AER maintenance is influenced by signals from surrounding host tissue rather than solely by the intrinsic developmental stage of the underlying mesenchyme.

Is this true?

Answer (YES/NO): YES